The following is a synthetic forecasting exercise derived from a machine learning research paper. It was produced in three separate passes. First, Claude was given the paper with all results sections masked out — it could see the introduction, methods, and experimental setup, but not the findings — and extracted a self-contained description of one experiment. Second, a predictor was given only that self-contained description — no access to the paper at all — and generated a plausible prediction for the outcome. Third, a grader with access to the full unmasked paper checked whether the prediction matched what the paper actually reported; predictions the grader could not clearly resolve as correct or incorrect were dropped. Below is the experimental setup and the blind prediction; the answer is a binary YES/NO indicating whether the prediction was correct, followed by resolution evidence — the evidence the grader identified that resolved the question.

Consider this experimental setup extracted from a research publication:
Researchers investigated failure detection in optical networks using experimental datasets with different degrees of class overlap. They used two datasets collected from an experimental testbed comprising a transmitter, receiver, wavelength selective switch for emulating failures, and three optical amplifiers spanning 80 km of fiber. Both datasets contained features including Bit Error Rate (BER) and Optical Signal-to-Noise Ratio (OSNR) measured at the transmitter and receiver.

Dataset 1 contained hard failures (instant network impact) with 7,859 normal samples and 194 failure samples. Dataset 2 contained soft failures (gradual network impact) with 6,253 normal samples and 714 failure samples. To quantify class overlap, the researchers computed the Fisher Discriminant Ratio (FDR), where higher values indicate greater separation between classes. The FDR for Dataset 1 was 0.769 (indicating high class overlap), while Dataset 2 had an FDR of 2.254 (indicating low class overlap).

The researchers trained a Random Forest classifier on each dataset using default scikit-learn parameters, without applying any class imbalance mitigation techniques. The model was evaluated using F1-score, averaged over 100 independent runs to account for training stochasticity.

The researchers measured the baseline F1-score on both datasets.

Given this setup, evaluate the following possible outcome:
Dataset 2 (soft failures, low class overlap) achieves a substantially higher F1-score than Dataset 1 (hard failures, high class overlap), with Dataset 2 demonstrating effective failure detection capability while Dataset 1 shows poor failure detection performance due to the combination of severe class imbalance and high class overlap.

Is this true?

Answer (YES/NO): YES